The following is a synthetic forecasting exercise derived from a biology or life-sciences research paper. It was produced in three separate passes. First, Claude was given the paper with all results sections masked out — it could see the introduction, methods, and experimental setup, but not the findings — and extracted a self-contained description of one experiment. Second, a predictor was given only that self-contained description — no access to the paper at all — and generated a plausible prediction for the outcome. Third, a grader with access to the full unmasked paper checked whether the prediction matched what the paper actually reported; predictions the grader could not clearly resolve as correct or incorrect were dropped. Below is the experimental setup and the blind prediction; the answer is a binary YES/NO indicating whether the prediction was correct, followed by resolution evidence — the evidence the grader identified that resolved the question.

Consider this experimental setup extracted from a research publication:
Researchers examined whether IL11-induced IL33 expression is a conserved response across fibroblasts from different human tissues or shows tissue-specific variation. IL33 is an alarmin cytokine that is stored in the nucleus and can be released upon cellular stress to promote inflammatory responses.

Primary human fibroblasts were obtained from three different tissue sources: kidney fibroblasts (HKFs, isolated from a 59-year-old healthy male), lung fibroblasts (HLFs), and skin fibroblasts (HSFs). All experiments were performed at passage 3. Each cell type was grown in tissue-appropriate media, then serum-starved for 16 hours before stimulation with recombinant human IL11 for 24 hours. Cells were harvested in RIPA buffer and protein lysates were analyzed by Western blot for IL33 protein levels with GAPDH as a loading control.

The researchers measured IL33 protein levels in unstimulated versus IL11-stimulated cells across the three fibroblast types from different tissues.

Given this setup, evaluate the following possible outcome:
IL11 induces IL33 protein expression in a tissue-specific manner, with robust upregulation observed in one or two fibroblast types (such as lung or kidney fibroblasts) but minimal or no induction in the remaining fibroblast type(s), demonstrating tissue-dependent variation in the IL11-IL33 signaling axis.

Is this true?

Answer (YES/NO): NO